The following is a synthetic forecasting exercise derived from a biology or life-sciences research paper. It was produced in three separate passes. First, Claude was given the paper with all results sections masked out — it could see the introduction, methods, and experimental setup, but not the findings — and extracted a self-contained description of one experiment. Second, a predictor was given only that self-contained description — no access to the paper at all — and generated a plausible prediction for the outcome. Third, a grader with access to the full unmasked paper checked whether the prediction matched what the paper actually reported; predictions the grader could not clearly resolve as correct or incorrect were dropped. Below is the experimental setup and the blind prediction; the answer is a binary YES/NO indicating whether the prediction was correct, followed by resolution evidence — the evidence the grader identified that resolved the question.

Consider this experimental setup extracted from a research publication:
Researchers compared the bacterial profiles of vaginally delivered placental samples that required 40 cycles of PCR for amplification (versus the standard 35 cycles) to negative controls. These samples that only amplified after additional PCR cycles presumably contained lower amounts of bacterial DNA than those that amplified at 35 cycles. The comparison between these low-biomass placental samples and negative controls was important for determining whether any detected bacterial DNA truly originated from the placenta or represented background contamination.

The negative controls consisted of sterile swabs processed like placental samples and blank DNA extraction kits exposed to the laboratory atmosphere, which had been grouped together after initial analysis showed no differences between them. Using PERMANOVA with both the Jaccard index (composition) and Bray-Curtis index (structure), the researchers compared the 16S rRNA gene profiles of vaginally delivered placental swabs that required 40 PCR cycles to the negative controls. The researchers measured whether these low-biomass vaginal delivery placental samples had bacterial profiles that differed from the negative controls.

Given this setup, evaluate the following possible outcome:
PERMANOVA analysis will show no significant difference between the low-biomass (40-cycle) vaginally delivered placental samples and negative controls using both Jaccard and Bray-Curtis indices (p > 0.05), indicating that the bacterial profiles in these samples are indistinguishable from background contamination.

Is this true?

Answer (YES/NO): YES